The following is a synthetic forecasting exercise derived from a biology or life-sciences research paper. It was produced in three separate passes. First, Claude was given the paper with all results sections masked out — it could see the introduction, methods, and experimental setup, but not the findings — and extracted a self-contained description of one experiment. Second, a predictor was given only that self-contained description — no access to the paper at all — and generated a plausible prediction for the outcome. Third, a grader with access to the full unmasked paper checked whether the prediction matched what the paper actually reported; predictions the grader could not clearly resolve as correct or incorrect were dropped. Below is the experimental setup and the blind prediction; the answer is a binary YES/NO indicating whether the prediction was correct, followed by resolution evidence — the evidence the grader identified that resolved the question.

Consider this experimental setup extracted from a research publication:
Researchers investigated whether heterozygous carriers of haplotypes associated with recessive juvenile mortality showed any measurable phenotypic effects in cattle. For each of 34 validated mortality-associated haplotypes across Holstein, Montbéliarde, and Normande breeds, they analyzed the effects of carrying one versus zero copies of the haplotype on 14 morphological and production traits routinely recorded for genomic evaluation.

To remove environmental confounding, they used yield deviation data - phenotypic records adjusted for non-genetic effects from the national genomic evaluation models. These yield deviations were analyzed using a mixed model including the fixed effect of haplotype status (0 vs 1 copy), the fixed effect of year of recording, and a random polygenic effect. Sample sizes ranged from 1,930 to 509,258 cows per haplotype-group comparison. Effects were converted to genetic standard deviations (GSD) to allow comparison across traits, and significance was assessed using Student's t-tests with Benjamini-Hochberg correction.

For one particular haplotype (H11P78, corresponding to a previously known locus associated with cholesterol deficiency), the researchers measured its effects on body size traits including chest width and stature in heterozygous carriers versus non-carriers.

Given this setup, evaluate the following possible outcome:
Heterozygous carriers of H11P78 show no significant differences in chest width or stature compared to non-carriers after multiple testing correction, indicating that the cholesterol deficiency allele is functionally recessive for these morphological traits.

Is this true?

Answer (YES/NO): NO